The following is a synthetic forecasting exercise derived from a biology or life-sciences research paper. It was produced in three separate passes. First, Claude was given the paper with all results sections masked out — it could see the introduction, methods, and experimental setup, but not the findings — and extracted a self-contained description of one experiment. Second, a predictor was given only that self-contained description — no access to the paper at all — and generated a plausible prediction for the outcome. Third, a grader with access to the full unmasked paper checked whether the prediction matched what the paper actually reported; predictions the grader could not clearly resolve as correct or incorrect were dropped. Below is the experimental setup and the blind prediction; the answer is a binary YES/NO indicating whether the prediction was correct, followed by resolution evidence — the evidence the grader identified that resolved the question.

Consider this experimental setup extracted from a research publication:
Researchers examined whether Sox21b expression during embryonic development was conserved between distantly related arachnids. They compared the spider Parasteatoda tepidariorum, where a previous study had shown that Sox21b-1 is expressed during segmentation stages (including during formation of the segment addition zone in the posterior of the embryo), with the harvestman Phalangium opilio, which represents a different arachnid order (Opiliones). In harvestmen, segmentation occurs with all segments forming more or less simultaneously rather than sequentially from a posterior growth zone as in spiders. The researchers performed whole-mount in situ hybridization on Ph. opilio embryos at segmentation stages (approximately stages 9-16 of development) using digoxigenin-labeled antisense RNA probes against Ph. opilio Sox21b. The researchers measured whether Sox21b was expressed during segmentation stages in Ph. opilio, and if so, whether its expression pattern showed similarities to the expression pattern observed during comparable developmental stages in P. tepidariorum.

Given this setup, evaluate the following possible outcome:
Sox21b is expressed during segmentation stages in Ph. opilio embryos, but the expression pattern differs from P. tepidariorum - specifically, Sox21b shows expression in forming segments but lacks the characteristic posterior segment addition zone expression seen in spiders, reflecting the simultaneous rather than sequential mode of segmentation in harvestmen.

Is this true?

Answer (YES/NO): NO